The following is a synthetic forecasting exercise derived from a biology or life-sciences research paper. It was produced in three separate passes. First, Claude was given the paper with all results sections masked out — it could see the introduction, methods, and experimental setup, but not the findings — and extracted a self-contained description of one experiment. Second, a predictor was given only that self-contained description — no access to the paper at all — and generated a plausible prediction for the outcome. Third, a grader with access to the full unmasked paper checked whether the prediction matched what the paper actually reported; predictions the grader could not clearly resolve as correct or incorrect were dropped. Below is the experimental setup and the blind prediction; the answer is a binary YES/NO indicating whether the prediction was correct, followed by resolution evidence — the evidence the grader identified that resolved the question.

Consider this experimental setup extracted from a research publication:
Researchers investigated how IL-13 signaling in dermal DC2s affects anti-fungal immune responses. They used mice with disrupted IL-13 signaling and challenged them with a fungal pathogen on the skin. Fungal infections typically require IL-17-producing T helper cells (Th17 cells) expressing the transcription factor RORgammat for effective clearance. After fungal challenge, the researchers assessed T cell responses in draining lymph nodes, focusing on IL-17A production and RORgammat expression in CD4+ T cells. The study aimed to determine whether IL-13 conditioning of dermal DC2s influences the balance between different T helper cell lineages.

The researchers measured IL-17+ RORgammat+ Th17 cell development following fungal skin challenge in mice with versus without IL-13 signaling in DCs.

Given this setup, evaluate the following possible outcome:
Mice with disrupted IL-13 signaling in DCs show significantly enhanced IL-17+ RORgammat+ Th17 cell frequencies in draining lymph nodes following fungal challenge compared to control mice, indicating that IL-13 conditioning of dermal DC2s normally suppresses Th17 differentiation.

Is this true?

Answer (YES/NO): NO